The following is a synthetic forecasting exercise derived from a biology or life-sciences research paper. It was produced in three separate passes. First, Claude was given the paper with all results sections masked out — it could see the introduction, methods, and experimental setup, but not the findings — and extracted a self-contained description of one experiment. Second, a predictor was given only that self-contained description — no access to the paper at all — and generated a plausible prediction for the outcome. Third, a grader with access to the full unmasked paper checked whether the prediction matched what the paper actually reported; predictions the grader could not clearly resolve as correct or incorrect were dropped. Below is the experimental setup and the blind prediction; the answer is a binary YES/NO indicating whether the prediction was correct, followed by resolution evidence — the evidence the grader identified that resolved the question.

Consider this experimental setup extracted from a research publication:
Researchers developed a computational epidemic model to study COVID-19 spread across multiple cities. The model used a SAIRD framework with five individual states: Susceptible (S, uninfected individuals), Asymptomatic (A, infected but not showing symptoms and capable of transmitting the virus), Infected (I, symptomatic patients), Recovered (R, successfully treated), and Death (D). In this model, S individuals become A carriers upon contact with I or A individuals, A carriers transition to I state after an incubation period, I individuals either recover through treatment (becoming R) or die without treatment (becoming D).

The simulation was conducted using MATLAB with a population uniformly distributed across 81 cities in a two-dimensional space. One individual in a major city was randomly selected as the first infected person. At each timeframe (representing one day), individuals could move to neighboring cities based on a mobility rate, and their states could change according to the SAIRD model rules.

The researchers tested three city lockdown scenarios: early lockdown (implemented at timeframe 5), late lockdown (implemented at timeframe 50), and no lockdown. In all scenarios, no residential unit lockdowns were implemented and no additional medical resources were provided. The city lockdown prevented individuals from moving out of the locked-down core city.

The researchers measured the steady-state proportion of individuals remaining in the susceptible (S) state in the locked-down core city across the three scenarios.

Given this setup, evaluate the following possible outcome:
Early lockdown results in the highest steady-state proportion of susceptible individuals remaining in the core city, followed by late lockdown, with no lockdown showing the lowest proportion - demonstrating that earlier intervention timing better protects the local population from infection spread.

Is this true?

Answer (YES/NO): NO